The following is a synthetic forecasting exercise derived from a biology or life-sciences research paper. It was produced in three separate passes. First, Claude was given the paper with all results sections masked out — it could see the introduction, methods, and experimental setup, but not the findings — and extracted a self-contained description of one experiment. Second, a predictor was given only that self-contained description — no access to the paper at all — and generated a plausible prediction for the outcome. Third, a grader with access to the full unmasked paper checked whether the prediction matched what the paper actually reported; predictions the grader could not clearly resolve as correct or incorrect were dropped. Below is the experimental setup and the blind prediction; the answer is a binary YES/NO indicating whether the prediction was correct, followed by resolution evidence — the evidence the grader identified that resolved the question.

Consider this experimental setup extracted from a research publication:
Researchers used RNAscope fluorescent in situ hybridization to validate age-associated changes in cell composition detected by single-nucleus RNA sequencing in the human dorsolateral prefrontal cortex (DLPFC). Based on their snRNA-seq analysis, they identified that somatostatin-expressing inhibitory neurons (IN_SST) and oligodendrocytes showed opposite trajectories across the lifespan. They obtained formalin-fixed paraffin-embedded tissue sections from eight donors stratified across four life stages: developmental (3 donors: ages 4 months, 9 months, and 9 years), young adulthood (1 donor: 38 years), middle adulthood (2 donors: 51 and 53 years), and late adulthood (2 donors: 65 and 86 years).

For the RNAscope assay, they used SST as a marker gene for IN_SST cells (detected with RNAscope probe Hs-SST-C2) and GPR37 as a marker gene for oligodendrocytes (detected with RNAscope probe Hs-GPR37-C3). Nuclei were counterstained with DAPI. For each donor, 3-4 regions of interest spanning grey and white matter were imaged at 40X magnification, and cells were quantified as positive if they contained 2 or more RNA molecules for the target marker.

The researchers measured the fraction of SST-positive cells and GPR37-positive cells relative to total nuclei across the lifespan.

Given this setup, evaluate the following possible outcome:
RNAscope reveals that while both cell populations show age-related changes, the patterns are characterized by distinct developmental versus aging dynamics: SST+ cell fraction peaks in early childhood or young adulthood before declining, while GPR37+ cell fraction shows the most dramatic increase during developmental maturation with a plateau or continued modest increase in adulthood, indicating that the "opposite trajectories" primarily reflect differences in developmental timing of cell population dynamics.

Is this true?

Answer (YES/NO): NO